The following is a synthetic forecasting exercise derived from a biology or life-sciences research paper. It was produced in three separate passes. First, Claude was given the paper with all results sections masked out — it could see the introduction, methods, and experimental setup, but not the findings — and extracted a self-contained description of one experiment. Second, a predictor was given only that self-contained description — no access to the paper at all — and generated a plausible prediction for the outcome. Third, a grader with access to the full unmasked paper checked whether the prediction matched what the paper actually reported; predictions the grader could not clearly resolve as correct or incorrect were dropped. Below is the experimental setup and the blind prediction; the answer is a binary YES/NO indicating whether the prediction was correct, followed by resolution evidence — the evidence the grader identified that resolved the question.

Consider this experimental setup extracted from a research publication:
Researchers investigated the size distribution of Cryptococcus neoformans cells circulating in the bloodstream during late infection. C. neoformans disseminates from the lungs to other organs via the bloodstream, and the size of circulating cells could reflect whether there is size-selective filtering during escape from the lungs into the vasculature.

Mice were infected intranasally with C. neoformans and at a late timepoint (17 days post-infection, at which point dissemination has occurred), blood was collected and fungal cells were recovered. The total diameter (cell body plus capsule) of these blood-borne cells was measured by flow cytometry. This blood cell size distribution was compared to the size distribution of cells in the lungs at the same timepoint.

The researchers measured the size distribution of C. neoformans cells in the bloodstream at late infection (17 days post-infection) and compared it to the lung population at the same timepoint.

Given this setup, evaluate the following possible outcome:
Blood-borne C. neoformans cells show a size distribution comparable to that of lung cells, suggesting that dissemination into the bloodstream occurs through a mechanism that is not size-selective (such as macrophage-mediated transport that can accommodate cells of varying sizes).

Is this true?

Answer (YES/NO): YES